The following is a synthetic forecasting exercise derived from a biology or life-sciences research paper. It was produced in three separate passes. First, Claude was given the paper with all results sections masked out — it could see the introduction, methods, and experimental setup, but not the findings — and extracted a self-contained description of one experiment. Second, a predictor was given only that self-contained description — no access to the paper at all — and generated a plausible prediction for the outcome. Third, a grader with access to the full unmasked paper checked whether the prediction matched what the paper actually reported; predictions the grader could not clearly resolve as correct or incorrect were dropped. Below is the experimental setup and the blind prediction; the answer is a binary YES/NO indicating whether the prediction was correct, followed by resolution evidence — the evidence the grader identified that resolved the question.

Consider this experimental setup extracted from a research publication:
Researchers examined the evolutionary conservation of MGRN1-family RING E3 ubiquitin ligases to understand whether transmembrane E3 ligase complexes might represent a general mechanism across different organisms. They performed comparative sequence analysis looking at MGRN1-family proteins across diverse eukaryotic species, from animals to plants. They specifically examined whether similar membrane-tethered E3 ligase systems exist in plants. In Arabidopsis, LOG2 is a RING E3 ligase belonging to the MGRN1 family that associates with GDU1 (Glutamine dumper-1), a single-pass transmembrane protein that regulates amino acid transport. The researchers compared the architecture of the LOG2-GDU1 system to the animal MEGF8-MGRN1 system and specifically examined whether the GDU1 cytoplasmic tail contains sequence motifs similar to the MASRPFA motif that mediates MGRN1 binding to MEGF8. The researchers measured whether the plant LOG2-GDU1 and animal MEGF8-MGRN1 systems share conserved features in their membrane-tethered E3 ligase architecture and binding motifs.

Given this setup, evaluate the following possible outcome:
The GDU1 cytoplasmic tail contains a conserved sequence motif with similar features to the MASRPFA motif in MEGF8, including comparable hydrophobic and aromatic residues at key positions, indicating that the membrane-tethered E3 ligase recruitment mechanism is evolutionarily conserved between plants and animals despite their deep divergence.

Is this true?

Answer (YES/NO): NO